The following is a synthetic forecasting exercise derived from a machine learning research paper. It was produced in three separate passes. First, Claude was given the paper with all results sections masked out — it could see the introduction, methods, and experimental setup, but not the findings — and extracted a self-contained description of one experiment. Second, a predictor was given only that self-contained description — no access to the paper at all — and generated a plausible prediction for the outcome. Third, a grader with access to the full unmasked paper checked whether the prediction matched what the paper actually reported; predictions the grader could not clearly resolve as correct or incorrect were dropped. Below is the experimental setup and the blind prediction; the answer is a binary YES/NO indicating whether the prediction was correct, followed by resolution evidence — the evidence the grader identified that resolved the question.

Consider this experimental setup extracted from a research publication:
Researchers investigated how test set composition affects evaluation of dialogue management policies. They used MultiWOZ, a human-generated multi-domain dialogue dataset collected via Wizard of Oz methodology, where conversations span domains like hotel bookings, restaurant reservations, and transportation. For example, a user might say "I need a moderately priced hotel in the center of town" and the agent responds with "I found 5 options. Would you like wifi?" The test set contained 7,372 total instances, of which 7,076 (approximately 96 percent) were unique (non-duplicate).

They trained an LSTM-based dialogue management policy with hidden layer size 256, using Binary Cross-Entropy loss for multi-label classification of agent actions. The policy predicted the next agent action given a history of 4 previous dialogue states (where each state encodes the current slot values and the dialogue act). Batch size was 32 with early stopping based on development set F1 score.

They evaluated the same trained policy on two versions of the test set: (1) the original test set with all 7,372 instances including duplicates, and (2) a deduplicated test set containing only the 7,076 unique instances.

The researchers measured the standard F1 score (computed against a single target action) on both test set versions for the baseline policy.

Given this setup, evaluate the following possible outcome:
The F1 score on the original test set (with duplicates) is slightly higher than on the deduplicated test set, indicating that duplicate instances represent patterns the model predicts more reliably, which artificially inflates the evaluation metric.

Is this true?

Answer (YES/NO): YES